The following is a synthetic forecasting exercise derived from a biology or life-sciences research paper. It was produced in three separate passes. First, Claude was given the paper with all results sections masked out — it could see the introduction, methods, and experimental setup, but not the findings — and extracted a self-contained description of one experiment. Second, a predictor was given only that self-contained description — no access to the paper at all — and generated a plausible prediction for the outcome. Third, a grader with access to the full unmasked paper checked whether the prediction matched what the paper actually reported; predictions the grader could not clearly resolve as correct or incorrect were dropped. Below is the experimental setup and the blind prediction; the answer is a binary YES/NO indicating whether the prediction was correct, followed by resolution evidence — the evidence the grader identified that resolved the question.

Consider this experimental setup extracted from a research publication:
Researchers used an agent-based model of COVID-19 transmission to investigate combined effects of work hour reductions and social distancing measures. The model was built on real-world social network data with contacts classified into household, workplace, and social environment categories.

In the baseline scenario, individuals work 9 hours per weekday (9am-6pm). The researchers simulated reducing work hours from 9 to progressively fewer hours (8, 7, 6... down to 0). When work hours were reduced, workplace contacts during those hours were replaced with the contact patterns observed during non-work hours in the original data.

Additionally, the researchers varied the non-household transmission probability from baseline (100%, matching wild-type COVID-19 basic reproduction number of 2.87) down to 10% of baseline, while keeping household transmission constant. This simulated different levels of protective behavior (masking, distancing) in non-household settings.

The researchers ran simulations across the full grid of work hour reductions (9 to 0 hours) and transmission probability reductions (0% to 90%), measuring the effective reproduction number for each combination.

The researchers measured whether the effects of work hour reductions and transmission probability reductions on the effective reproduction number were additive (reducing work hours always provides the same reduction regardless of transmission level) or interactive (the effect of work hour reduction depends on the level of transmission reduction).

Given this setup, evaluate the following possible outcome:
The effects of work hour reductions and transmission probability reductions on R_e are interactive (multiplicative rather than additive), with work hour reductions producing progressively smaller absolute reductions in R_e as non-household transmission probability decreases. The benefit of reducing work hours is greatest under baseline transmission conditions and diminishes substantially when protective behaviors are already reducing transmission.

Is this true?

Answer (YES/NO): YES